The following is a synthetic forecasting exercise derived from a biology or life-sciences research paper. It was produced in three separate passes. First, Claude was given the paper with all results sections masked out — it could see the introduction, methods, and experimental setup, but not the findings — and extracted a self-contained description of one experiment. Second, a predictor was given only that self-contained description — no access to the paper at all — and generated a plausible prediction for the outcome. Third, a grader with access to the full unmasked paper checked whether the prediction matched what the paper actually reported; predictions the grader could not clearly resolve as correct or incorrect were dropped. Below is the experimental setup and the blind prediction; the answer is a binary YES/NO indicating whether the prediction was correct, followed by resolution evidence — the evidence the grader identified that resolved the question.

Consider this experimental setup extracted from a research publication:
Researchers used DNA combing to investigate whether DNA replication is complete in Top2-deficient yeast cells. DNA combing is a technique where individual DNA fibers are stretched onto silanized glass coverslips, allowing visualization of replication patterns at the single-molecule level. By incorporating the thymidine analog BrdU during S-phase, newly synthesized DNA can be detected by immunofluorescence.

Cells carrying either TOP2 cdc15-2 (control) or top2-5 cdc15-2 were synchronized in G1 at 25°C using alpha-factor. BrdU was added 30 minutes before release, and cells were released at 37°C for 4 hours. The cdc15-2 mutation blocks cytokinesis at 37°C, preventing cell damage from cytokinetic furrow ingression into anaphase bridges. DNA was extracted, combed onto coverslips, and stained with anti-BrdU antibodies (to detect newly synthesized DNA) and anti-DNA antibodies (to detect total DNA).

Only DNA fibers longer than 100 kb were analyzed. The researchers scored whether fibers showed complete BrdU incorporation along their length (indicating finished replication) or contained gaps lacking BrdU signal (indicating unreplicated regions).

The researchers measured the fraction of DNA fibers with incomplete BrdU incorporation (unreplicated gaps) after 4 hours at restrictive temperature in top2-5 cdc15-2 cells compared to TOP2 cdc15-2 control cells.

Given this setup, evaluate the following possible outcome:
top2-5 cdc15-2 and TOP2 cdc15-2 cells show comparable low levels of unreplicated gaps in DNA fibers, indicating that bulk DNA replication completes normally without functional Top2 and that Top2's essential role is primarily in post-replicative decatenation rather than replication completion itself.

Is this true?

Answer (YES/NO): YES